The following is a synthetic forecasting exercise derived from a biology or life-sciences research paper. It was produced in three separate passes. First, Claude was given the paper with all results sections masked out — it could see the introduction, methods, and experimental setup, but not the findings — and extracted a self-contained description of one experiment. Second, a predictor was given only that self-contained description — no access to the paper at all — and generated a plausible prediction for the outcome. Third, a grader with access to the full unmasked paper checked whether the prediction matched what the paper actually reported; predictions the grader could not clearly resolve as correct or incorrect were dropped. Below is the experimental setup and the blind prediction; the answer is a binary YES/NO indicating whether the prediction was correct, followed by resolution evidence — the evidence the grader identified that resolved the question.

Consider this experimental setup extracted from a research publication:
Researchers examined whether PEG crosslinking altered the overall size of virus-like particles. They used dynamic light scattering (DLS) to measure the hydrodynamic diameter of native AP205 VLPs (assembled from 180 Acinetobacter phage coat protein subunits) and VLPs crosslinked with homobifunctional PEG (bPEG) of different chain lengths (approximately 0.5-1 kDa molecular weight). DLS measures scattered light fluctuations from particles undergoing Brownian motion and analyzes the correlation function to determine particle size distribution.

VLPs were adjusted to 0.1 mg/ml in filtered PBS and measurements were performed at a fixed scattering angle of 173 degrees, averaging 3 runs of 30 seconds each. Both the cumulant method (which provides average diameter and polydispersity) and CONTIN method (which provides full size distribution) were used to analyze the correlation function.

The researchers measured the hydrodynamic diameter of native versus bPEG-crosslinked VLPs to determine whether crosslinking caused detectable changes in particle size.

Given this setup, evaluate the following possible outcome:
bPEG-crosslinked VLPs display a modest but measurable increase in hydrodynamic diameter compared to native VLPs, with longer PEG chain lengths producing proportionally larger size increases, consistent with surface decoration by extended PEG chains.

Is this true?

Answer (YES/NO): NO